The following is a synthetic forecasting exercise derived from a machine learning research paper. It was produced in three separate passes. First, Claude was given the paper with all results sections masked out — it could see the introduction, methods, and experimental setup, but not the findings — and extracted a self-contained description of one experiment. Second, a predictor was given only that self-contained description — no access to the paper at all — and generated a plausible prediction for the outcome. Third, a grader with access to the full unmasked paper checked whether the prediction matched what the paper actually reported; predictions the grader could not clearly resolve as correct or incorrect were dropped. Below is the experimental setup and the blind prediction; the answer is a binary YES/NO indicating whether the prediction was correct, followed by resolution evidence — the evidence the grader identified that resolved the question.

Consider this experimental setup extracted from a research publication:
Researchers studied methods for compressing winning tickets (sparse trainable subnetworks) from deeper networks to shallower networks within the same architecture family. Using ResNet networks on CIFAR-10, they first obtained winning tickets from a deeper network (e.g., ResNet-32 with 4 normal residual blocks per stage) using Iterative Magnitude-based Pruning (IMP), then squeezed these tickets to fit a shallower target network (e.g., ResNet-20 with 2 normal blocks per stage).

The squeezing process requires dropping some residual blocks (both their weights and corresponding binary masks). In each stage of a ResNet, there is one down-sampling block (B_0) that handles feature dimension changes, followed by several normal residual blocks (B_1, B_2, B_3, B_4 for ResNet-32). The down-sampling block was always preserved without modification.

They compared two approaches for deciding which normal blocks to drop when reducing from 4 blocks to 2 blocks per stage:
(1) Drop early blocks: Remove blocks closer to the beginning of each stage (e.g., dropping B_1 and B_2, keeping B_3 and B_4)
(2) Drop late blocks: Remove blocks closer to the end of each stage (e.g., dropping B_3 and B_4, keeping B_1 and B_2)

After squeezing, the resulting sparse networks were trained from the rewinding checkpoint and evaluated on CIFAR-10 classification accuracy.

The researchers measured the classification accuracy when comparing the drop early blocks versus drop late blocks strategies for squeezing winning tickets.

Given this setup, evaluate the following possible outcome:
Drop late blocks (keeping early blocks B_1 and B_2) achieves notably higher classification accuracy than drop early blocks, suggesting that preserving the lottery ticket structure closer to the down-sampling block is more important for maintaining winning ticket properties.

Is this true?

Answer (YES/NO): YES